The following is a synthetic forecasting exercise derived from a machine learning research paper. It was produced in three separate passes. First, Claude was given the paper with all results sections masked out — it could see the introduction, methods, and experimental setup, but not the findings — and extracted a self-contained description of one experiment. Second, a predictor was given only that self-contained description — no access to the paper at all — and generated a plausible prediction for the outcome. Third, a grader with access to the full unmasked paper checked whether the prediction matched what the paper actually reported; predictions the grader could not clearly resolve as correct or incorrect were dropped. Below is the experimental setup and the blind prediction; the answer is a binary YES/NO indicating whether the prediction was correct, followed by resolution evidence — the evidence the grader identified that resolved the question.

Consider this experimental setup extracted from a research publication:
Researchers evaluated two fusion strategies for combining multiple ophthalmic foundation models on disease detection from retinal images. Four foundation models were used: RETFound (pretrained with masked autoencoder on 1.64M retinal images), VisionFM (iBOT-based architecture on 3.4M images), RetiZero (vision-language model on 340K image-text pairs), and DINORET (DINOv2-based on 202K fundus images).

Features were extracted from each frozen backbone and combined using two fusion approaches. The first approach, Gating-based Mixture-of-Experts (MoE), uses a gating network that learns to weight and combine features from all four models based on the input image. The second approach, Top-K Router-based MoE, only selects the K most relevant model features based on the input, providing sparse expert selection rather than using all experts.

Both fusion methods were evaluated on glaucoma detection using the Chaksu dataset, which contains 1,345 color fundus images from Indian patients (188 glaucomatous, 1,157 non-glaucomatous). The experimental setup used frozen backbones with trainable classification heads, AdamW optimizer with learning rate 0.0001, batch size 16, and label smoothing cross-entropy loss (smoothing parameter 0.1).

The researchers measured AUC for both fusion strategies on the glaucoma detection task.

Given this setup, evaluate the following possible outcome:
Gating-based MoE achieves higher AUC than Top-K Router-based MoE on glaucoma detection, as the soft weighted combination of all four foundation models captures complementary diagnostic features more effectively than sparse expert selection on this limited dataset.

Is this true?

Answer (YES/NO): NO